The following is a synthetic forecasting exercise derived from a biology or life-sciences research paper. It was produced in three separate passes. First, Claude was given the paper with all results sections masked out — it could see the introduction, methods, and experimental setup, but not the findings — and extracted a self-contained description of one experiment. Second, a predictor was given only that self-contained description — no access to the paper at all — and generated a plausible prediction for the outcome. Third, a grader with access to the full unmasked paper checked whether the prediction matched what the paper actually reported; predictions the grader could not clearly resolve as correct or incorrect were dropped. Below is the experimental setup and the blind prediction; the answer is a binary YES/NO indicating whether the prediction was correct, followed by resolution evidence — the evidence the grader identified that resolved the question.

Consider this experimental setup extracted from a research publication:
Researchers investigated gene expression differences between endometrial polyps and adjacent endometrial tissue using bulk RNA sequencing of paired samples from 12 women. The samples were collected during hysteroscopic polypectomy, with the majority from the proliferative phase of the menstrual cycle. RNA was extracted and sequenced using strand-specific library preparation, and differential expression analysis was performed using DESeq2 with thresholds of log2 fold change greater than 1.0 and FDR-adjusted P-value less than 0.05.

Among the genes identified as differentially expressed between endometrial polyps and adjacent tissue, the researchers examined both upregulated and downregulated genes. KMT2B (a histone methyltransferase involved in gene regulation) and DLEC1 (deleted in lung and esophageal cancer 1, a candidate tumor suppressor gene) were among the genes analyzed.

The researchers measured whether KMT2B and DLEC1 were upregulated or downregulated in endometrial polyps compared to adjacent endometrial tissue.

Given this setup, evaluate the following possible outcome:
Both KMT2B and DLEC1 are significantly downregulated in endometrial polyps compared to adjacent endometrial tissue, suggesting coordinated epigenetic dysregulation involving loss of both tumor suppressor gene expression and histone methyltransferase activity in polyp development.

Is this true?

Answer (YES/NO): NO